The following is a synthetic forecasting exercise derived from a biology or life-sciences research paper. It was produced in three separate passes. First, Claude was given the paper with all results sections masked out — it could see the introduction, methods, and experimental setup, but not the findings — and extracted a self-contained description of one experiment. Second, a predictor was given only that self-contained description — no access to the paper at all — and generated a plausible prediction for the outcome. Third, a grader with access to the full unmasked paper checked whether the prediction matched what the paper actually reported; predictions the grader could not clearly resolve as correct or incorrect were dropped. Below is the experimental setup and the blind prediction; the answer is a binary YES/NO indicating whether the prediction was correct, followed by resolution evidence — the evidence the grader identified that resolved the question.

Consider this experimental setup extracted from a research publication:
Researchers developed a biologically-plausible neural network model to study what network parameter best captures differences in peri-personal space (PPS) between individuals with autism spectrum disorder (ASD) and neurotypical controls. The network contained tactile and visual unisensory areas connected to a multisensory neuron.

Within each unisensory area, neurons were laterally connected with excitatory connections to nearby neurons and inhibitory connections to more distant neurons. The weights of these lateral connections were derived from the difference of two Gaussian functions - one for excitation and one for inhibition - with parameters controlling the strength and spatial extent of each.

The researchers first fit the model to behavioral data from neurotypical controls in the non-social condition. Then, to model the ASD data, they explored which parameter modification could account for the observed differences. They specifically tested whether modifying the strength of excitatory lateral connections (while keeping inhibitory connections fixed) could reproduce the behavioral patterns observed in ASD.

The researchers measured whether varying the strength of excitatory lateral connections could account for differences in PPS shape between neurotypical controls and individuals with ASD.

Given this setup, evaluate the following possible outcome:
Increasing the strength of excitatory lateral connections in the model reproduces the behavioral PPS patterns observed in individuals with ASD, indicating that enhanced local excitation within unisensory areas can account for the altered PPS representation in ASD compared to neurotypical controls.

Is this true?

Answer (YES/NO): YES